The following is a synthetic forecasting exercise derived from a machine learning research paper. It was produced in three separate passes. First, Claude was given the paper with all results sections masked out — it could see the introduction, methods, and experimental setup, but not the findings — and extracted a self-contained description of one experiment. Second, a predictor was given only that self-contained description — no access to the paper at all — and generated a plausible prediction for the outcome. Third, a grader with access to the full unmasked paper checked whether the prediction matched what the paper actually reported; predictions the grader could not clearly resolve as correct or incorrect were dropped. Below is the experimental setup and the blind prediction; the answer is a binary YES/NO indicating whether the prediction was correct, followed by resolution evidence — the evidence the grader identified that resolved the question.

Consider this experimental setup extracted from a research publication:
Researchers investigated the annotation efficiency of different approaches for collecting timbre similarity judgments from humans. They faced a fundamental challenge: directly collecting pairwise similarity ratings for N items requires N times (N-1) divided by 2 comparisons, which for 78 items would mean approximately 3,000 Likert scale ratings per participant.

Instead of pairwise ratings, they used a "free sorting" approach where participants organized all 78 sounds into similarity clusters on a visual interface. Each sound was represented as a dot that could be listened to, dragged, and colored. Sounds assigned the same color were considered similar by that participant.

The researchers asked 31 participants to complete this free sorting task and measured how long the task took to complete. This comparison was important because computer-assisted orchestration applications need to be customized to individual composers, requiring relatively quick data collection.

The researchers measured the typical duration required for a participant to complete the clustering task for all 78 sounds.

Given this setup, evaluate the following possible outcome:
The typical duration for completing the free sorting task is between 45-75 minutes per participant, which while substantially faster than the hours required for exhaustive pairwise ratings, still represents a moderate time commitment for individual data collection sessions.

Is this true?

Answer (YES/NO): NO